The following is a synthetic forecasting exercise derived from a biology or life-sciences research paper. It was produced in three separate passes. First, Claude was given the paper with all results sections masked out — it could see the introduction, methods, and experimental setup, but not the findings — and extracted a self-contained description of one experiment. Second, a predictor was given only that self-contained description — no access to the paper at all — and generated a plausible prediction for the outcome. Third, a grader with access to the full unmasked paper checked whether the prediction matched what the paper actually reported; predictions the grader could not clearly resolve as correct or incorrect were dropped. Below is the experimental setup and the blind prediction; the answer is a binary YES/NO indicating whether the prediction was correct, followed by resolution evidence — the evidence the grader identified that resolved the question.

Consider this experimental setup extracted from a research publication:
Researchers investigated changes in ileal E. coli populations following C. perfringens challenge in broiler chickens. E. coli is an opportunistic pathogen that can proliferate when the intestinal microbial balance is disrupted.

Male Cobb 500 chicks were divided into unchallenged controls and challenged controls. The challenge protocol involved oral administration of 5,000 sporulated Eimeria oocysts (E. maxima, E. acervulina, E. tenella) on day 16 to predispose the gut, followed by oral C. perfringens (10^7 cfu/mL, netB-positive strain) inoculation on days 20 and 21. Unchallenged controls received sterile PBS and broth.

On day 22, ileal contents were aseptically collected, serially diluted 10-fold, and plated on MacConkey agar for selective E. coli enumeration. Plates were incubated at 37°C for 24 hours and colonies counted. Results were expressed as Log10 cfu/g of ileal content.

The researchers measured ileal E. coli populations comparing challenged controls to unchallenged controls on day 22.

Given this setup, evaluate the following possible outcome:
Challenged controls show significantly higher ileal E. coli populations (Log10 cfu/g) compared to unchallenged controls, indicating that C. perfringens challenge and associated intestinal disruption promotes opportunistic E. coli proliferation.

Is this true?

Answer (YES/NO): YES